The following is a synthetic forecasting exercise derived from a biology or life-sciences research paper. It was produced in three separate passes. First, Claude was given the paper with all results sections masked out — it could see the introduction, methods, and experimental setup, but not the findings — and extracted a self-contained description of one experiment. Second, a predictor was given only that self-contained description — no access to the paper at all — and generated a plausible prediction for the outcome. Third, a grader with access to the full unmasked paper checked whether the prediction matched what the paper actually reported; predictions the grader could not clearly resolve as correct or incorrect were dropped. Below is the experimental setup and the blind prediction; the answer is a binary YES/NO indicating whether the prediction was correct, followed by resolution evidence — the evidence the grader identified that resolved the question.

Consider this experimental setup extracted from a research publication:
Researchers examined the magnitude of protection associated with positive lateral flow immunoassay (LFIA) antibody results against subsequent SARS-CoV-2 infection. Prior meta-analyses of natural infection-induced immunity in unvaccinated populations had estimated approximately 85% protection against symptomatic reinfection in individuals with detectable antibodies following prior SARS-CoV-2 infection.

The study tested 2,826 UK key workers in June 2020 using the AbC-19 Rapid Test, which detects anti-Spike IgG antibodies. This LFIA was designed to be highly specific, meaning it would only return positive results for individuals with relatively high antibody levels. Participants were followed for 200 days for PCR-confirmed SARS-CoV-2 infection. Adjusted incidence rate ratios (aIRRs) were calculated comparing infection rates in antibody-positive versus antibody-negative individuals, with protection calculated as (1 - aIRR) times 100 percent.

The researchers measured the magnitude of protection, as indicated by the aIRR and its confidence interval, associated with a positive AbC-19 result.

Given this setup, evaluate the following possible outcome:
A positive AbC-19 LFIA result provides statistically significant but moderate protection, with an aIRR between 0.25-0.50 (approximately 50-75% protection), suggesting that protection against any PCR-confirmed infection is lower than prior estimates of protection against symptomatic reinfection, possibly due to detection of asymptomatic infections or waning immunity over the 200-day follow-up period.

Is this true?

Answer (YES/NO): NO